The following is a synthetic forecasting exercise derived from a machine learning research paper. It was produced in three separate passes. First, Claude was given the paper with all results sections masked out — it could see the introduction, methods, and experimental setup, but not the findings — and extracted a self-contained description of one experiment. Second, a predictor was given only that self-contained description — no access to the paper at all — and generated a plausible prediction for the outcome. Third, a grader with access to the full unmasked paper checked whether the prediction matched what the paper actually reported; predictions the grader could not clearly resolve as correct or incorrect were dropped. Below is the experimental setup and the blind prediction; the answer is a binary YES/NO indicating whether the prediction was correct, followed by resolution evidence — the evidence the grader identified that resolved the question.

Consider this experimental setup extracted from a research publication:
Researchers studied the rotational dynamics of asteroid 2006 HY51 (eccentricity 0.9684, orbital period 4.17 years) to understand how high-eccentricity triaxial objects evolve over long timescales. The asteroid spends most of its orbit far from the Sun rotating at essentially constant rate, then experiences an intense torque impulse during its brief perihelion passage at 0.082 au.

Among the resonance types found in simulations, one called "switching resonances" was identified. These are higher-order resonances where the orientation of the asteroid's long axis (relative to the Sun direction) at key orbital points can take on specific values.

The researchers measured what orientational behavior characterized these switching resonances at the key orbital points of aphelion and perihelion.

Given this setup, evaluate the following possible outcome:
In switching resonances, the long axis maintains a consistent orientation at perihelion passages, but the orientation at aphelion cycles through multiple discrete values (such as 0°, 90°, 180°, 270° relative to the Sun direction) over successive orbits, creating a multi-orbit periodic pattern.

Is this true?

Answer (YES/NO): NO